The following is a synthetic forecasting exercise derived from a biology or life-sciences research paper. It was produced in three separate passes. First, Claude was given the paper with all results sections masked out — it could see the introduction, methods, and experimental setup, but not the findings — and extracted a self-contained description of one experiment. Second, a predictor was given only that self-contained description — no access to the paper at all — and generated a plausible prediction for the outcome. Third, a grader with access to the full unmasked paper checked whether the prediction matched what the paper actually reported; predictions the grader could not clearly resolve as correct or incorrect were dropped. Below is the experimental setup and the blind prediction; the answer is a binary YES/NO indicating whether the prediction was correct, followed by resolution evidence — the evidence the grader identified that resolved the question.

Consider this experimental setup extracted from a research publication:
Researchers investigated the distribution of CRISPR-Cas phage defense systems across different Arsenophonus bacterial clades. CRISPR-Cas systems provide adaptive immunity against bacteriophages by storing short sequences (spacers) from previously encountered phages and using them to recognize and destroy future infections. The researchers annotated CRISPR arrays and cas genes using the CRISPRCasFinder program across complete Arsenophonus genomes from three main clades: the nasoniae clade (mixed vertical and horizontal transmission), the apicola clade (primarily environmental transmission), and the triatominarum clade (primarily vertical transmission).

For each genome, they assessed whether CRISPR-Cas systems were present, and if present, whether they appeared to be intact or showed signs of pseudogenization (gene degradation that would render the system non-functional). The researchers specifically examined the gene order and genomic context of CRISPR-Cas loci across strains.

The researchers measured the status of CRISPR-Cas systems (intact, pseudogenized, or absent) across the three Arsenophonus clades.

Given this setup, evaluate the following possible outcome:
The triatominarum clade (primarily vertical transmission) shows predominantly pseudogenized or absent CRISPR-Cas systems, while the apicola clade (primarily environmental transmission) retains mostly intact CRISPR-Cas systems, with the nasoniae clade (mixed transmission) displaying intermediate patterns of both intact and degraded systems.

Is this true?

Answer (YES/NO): NO